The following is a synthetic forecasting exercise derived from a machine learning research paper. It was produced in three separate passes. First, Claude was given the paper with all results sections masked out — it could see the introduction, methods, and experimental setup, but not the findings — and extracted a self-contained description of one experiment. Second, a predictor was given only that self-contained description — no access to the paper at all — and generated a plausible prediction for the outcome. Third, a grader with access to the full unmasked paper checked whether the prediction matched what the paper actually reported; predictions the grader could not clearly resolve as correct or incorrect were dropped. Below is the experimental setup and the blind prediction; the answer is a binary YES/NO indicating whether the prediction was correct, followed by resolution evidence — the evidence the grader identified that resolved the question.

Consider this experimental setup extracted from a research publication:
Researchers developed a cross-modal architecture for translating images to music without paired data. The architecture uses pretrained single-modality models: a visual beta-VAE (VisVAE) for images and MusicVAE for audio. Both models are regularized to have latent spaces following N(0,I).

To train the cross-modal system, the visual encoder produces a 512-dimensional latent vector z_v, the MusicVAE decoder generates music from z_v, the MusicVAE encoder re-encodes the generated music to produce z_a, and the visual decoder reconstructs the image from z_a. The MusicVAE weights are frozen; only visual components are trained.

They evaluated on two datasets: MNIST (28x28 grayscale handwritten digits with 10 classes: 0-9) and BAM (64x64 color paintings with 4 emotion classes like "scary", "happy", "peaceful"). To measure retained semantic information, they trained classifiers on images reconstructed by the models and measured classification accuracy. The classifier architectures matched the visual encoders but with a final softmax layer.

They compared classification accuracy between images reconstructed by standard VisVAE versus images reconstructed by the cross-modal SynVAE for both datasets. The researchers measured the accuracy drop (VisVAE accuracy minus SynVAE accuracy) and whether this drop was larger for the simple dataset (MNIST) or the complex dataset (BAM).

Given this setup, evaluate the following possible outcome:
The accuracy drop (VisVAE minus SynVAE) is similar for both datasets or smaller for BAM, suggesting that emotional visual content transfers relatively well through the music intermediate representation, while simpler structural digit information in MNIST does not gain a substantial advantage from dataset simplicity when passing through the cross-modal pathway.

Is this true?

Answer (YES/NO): YES